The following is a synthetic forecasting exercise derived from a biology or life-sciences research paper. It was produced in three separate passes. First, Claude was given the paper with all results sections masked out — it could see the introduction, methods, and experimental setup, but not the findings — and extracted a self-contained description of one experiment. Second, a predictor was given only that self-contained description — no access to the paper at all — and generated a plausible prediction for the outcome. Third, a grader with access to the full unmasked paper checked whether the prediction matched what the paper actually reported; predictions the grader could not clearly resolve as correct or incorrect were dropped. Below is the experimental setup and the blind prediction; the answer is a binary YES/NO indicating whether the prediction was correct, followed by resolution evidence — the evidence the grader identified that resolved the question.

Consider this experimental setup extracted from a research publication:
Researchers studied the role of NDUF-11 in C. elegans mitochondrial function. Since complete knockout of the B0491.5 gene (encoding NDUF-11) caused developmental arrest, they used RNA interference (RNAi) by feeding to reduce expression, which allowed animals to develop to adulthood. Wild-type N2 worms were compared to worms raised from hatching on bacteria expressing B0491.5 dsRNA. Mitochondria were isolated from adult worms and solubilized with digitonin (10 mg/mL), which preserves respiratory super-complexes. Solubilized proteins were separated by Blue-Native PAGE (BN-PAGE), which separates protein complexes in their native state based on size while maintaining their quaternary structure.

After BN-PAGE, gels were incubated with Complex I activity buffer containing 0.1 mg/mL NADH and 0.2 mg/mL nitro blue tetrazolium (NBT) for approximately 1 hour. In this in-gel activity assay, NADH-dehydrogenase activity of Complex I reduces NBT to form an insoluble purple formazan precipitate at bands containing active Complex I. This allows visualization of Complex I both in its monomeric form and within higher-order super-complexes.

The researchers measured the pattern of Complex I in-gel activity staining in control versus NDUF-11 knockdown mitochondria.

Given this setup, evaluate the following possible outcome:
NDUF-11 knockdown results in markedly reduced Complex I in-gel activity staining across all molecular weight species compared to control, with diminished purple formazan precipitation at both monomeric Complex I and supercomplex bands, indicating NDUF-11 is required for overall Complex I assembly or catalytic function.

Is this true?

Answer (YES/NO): NO